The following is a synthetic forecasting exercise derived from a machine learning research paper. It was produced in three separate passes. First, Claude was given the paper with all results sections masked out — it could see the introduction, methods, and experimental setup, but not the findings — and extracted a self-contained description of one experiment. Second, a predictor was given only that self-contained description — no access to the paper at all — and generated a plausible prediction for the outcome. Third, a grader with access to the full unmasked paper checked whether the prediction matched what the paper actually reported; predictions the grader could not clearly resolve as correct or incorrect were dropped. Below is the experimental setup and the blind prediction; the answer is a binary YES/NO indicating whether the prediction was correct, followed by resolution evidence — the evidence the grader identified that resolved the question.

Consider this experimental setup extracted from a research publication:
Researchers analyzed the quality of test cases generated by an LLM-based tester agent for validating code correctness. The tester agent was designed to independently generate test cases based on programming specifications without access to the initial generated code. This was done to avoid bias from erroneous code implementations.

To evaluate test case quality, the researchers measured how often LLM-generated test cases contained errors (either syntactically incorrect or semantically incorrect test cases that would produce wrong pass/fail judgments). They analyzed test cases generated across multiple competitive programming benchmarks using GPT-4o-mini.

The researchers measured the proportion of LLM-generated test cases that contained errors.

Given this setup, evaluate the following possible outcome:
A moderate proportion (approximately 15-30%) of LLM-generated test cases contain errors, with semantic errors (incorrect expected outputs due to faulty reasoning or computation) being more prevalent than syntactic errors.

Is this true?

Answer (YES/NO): NO